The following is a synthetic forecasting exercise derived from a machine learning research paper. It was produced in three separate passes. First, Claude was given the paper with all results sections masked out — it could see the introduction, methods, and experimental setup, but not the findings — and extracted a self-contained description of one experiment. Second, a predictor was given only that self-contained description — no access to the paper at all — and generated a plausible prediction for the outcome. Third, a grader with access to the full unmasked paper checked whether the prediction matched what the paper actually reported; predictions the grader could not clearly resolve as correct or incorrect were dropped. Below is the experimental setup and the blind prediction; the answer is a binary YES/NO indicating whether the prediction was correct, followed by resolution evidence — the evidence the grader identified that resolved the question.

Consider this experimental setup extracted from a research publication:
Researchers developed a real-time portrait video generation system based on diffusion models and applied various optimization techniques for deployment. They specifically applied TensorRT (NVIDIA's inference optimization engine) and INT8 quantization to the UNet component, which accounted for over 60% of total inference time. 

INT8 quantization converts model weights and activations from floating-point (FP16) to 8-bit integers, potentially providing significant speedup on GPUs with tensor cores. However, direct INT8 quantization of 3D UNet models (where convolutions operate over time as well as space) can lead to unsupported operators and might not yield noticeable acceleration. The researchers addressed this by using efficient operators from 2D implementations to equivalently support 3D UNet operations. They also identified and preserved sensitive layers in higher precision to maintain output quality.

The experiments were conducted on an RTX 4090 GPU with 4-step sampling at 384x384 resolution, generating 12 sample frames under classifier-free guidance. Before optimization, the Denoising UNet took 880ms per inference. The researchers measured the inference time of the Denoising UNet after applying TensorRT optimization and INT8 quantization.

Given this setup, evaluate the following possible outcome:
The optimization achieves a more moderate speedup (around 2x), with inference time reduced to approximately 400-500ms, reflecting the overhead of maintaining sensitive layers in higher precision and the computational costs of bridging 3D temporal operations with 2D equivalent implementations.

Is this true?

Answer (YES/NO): YES